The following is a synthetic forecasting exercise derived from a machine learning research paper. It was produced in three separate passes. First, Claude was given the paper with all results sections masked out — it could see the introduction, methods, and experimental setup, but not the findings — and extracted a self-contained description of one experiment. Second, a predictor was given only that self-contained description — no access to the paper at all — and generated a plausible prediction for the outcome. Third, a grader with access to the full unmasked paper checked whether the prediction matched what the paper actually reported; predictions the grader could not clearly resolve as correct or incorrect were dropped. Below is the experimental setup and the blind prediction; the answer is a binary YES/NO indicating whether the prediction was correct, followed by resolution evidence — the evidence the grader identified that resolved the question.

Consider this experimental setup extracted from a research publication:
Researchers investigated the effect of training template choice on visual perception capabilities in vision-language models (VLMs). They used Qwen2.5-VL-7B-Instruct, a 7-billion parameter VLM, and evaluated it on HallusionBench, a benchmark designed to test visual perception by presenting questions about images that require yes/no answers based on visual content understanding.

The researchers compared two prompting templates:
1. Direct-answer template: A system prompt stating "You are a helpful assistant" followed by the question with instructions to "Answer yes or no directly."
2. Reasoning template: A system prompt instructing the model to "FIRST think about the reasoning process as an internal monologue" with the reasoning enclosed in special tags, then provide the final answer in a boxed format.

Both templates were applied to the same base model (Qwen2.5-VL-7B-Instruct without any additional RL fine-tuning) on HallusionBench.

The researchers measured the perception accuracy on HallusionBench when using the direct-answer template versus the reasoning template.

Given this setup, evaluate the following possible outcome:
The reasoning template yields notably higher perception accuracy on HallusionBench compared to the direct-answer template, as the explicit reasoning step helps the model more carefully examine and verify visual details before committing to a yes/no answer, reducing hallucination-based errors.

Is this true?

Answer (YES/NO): NO